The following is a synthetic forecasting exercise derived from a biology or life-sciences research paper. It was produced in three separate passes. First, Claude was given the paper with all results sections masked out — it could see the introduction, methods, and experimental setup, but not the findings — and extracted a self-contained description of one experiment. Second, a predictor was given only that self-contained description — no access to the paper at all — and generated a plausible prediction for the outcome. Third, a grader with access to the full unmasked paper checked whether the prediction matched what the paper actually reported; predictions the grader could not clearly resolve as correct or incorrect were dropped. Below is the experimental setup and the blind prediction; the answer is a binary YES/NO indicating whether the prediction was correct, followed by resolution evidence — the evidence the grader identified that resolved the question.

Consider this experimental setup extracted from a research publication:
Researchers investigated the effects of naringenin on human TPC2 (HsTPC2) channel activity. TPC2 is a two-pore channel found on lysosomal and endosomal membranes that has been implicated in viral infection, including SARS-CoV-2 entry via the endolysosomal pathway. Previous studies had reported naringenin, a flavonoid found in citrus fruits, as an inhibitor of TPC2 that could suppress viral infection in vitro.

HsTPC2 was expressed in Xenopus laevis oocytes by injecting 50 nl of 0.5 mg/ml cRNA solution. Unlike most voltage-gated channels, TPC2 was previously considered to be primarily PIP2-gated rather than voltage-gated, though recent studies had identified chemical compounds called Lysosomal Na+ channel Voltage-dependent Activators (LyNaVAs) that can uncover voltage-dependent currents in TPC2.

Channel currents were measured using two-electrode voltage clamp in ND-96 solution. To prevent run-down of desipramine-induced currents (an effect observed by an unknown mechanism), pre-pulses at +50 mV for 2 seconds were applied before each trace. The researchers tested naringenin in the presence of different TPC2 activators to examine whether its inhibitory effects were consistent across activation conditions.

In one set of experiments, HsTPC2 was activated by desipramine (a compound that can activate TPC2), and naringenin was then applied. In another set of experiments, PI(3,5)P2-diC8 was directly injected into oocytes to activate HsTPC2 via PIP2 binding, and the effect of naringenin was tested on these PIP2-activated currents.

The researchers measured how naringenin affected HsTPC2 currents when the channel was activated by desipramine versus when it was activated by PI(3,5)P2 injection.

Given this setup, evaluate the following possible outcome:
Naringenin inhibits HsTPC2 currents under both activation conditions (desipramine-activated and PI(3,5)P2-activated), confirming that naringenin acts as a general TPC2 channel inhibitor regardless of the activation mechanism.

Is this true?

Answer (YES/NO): NO